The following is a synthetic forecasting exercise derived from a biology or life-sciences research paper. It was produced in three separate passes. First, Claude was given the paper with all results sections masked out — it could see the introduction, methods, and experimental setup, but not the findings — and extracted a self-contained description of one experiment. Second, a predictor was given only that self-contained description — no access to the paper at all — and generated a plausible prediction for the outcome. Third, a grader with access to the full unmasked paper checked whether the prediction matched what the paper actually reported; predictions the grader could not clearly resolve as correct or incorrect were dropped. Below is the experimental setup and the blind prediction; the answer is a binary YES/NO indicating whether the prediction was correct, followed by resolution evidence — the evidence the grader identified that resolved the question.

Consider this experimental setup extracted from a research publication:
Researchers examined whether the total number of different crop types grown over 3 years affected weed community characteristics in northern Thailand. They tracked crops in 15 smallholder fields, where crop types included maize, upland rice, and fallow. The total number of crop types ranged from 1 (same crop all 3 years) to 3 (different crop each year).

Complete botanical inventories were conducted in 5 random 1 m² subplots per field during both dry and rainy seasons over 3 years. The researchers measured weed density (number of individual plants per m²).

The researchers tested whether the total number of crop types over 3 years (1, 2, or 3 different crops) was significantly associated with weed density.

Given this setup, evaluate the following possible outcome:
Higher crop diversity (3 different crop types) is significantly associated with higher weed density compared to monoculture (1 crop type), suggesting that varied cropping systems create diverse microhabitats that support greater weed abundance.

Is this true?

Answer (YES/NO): NO